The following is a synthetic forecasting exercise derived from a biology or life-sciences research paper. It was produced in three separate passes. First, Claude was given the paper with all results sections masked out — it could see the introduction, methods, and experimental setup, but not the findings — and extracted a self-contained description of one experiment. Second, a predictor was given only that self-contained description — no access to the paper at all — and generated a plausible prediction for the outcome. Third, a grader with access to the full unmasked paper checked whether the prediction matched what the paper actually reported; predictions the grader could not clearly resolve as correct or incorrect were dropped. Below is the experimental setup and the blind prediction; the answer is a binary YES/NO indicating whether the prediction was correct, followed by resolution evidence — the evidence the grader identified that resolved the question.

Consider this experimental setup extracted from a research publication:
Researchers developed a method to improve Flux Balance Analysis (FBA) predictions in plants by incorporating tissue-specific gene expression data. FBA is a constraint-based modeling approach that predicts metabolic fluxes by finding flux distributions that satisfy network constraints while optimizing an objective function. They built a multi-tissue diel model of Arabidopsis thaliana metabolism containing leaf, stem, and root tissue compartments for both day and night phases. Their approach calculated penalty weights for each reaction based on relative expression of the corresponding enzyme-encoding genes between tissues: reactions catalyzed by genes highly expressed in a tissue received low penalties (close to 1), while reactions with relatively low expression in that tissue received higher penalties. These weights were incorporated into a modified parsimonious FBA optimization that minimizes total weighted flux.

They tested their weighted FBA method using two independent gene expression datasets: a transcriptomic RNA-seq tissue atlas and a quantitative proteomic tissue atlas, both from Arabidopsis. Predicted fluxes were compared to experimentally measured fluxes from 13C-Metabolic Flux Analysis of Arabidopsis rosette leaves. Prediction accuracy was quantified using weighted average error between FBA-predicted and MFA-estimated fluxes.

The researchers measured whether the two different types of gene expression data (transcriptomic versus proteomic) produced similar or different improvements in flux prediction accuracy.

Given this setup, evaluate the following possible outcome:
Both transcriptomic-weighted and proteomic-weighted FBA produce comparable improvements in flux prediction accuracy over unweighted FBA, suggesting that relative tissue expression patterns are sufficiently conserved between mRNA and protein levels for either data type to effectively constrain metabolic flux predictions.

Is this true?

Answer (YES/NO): NO